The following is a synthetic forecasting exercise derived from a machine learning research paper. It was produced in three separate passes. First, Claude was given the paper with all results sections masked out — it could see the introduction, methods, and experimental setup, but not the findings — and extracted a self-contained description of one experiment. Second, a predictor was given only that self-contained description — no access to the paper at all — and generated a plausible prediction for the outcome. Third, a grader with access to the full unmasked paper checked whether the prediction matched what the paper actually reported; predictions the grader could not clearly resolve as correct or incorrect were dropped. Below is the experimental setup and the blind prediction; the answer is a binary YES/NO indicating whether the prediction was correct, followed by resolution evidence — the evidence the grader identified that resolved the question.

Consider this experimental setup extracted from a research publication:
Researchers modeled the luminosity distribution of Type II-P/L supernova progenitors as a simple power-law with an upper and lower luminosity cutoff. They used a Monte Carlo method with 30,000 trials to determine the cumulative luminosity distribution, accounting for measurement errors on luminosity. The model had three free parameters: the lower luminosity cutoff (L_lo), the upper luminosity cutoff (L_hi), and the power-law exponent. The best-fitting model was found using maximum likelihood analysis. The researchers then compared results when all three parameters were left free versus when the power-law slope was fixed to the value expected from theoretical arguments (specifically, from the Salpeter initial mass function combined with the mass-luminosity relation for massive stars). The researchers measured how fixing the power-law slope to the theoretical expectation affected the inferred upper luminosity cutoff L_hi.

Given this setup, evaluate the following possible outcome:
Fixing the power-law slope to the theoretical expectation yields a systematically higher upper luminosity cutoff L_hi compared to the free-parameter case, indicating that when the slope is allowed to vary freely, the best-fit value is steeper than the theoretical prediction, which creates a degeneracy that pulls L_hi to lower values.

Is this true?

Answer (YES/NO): NO